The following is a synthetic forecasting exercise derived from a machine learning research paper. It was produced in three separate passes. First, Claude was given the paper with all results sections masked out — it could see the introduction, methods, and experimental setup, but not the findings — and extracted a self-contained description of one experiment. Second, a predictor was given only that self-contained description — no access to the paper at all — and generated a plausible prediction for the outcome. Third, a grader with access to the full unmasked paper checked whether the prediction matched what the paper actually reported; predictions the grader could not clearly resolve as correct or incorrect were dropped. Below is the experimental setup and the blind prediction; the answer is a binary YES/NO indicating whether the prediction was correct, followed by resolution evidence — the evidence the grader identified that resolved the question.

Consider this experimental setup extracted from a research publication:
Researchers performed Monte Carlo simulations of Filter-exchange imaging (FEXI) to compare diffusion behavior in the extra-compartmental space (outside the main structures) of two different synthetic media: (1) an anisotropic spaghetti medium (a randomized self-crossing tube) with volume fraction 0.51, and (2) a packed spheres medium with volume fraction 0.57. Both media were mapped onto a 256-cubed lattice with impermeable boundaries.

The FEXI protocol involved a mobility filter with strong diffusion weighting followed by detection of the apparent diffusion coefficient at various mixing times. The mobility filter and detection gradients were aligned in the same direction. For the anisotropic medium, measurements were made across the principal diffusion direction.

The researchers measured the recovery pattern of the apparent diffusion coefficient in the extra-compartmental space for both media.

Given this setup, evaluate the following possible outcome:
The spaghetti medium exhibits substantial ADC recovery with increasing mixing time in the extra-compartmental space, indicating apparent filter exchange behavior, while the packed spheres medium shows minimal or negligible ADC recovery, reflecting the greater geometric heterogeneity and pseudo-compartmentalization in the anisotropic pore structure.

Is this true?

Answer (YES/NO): YES